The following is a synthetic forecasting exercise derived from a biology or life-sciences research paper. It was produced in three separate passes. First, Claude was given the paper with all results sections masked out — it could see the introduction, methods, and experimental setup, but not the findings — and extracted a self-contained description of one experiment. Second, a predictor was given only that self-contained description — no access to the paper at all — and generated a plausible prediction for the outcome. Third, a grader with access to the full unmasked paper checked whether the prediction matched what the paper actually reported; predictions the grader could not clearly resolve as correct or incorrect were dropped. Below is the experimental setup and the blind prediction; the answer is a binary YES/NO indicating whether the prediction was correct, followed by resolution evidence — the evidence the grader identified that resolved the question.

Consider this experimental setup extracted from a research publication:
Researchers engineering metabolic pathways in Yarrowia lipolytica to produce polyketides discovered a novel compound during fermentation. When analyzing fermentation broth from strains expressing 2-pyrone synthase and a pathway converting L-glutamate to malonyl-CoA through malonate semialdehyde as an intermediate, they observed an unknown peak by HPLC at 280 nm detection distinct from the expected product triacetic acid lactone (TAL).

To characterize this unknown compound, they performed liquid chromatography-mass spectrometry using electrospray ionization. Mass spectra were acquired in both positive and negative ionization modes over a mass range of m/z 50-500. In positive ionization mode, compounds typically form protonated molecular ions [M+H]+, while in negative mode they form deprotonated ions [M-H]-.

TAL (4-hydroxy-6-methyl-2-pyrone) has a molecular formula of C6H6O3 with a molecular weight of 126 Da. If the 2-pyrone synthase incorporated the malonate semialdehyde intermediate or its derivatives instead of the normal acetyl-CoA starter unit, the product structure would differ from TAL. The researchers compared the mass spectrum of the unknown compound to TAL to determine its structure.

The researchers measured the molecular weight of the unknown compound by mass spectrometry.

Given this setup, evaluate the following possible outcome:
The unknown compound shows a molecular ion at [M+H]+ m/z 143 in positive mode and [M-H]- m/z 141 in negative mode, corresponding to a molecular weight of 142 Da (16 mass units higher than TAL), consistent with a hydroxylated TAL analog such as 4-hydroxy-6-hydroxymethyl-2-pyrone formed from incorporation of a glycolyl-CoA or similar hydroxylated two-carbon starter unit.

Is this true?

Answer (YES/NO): NO